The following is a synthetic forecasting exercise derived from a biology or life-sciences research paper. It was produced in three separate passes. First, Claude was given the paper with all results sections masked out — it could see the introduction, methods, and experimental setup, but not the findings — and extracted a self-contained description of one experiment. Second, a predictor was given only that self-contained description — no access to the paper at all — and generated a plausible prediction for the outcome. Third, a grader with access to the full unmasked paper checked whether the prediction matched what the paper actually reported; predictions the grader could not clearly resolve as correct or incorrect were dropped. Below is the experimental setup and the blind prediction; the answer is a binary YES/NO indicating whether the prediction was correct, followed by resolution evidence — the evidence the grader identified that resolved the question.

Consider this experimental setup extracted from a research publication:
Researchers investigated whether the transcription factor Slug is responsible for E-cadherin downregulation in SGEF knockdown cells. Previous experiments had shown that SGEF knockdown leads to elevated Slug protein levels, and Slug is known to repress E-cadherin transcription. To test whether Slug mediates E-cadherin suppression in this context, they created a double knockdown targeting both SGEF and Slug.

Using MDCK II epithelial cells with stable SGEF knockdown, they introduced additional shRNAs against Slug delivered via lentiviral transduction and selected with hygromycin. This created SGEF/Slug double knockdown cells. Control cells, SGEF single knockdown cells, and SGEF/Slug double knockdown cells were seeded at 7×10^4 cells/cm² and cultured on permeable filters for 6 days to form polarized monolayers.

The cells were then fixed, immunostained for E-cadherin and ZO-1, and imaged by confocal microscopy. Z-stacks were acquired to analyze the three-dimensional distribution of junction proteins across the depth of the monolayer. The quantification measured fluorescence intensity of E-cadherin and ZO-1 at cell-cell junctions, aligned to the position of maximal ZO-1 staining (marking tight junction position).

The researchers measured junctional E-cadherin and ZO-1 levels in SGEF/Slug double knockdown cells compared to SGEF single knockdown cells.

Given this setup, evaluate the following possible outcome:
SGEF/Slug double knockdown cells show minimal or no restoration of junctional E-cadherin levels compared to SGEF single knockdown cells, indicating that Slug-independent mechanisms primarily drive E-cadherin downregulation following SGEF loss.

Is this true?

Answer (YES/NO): NO